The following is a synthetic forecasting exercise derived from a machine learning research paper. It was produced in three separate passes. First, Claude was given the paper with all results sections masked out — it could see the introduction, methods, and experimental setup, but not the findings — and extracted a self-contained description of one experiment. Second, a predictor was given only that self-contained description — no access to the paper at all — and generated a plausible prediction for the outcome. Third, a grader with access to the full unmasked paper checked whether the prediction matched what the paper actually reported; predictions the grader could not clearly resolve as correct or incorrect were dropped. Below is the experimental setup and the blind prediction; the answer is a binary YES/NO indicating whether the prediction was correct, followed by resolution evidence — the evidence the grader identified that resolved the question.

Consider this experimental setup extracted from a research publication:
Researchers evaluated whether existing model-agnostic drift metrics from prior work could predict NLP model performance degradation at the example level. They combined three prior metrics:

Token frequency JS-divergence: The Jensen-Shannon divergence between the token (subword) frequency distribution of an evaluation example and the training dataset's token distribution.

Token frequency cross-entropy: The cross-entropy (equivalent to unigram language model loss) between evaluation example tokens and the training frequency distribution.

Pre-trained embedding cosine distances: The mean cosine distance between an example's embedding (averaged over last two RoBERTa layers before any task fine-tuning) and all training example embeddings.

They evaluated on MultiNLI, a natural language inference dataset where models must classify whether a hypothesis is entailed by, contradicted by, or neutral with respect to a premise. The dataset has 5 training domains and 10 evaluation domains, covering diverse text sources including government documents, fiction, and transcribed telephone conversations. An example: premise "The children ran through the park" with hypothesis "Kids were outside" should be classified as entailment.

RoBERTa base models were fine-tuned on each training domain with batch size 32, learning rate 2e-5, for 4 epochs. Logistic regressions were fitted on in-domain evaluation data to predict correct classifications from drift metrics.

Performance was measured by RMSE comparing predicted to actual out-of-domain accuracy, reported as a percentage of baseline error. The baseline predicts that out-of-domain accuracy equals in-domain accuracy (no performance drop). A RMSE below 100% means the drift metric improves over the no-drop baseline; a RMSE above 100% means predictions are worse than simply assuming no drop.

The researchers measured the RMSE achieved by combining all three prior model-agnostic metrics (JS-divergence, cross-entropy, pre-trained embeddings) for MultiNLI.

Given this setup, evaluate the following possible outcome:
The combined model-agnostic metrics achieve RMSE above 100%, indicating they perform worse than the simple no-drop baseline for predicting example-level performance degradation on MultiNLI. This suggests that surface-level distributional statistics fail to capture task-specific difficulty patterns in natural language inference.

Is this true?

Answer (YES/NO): NO